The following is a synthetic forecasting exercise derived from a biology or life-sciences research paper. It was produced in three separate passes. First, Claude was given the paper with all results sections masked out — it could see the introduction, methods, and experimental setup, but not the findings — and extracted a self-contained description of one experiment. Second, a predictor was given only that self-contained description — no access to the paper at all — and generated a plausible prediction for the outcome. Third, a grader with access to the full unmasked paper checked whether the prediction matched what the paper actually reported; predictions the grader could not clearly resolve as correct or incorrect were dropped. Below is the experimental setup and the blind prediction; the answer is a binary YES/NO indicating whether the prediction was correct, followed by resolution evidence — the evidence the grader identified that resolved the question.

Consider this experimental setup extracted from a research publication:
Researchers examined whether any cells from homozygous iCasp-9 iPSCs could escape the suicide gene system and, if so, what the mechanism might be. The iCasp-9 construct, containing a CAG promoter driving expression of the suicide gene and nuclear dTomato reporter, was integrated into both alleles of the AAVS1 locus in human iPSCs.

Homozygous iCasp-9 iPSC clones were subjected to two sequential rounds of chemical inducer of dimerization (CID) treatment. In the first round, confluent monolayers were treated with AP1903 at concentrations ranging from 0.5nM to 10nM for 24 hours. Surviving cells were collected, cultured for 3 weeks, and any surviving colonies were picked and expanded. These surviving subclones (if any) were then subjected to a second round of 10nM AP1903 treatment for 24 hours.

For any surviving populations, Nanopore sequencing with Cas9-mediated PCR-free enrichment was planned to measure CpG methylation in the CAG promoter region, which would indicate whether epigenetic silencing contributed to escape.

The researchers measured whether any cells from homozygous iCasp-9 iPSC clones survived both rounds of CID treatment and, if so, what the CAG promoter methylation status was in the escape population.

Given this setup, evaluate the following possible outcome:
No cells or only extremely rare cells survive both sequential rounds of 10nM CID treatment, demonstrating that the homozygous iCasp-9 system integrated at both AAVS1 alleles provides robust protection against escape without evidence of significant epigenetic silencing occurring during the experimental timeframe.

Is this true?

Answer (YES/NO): YES